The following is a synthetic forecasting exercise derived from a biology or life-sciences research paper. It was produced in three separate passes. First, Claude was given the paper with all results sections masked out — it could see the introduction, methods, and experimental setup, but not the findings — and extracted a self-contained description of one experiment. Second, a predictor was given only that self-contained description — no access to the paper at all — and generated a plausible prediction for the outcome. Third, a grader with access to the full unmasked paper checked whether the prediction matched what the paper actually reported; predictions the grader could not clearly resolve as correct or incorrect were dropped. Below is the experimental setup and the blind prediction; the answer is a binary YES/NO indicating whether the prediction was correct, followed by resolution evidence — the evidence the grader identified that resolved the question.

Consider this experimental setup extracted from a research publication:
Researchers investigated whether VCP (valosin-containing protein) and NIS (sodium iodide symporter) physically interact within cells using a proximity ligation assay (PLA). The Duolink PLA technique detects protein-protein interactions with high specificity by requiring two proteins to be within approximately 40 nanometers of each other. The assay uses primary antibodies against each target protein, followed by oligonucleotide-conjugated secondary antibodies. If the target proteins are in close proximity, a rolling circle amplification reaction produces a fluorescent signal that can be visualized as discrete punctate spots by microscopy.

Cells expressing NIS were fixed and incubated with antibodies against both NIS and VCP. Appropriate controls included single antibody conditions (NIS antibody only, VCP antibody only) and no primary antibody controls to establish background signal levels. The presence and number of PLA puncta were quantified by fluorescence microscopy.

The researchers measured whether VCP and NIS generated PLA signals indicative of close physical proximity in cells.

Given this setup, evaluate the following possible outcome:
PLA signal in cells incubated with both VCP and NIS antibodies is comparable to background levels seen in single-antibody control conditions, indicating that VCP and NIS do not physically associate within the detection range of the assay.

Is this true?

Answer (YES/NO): NO